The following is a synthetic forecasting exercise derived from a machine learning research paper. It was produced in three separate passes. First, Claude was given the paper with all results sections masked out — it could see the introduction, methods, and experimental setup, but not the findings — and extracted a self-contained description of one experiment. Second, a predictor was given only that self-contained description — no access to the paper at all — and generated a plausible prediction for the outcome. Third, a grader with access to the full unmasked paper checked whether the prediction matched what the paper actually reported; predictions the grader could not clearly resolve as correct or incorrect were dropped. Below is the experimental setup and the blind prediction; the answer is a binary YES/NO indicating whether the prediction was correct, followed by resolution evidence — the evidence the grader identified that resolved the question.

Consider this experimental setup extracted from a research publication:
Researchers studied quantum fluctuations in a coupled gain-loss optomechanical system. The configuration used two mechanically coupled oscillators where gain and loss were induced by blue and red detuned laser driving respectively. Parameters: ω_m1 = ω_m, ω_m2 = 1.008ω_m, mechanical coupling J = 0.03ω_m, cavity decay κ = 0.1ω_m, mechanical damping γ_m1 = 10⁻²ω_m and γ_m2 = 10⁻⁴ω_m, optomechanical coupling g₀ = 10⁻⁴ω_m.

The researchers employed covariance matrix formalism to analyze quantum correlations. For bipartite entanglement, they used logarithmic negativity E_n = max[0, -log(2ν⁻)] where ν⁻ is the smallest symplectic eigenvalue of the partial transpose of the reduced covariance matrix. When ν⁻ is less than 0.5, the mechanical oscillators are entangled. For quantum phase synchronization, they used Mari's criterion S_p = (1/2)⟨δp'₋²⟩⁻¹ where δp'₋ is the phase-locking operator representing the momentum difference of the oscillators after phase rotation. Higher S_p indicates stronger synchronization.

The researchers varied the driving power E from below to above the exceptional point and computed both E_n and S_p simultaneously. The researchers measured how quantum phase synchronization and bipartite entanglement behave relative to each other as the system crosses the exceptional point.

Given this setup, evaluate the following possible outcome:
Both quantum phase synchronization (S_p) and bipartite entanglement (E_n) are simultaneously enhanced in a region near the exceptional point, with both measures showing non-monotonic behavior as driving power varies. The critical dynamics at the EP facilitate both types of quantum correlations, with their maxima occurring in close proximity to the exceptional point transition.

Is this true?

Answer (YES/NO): NO